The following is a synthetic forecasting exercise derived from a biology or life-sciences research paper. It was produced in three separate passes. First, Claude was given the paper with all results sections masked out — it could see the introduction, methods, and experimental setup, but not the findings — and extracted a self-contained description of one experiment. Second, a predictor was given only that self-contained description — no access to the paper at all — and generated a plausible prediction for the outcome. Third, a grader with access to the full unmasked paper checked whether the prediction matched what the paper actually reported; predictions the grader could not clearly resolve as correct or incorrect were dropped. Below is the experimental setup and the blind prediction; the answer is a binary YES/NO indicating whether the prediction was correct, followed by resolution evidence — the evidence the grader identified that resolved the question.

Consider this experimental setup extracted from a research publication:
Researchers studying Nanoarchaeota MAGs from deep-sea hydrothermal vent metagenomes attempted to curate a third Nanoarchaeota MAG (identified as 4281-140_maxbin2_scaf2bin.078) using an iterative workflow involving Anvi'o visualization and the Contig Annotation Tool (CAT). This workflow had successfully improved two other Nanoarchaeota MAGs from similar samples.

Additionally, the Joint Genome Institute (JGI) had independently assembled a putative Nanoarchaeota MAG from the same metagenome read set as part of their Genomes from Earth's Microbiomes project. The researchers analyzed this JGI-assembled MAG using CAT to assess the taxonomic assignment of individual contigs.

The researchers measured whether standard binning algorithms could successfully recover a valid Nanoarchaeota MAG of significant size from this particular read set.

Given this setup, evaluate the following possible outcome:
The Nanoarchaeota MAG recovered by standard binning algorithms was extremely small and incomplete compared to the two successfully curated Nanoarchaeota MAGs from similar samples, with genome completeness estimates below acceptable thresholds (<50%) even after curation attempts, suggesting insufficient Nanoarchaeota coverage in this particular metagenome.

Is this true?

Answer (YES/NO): NO